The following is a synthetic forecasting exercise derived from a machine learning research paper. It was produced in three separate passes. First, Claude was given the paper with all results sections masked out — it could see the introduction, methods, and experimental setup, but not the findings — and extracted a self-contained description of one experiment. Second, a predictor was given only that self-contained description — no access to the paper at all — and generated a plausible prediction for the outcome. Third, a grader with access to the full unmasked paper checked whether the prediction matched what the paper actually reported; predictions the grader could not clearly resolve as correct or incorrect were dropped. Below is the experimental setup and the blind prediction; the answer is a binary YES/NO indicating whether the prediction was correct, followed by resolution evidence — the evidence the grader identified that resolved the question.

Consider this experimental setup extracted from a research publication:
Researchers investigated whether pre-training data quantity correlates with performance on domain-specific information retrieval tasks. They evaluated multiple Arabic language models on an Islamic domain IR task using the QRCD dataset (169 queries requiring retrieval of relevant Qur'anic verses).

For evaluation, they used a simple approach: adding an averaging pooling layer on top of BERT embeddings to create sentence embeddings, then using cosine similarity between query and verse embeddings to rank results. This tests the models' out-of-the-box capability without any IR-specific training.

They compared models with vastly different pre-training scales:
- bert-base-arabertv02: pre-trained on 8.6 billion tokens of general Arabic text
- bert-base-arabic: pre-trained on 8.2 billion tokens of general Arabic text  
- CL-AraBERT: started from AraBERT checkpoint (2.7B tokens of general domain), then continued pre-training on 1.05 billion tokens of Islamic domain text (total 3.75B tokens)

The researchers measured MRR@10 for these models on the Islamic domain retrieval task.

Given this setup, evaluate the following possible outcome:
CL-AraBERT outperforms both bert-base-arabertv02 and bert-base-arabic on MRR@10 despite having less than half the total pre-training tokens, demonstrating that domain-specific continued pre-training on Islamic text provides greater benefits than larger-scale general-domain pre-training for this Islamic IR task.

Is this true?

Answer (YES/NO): YES